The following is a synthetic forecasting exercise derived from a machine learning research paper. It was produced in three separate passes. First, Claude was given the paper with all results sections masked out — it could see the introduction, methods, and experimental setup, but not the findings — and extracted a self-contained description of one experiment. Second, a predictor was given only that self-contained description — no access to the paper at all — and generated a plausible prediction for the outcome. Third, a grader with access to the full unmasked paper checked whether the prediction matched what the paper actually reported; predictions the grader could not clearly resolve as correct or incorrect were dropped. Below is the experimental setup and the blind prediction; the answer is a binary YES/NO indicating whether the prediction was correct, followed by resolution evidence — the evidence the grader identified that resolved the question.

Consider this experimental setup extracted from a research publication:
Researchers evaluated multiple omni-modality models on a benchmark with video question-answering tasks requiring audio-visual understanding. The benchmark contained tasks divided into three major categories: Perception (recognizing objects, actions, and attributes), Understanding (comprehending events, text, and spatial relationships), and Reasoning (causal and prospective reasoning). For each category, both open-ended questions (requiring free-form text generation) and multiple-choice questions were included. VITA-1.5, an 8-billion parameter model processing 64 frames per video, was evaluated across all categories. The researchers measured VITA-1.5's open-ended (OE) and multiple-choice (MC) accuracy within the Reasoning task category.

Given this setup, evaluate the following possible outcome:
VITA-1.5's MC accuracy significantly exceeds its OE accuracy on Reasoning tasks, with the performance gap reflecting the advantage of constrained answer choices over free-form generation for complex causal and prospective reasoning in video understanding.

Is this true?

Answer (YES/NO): YES